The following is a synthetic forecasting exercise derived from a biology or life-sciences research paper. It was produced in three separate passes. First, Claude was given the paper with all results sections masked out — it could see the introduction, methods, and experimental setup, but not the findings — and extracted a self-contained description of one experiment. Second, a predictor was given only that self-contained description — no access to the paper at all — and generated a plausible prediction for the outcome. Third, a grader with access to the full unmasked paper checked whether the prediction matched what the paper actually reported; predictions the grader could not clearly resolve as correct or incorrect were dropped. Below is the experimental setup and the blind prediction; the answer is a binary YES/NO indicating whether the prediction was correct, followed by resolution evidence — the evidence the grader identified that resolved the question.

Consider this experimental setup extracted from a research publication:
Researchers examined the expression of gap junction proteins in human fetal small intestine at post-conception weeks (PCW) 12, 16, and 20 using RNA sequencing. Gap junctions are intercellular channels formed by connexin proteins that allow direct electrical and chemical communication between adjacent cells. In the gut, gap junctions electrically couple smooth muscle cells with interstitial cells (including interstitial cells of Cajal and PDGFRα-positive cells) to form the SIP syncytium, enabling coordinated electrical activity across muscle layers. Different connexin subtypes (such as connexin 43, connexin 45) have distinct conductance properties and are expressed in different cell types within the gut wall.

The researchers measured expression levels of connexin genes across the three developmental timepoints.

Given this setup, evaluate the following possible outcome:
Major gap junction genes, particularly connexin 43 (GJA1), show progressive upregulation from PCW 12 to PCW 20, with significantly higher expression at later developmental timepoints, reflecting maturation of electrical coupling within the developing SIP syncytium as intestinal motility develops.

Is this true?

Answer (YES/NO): NO